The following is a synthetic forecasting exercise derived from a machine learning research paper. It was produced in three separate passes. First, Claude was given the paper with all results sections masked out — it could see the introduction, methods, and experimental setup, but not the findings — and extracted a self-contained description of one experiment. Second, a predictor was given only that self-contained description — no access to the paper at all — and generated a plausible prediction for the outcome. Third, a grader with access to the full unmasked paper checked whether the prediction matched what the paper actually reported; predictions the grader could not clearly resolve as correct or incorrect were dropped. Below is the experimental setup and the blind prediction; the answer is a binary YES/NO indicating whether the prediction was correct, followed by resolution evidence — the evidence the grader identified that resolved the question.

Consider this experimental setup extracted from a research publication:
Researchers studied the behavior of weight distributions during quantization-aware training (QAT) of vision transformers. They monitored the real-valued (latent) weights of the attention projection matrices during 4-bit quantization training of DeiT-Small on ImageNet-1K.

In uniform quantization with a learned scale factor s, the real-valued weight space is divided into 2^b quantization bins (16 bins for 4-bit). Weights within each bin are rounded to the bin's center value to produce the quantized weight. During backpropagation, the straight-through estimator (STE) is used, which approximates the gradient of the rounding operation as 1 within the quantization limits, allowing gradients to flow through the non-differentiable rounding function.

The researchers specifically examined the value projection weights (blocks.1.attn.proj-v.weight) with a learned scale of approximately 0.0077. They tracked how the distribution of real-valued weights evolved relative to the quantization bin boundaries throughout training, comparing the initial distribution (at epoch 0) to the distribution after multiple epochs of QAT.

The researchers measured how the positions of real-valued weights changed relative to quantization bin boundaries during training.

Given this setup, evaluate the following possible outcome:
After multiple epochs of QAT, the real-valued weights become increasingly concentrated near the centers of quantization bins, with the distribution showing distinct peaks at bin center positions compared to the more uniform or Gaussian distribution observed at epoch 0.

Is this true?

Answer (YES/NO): NO